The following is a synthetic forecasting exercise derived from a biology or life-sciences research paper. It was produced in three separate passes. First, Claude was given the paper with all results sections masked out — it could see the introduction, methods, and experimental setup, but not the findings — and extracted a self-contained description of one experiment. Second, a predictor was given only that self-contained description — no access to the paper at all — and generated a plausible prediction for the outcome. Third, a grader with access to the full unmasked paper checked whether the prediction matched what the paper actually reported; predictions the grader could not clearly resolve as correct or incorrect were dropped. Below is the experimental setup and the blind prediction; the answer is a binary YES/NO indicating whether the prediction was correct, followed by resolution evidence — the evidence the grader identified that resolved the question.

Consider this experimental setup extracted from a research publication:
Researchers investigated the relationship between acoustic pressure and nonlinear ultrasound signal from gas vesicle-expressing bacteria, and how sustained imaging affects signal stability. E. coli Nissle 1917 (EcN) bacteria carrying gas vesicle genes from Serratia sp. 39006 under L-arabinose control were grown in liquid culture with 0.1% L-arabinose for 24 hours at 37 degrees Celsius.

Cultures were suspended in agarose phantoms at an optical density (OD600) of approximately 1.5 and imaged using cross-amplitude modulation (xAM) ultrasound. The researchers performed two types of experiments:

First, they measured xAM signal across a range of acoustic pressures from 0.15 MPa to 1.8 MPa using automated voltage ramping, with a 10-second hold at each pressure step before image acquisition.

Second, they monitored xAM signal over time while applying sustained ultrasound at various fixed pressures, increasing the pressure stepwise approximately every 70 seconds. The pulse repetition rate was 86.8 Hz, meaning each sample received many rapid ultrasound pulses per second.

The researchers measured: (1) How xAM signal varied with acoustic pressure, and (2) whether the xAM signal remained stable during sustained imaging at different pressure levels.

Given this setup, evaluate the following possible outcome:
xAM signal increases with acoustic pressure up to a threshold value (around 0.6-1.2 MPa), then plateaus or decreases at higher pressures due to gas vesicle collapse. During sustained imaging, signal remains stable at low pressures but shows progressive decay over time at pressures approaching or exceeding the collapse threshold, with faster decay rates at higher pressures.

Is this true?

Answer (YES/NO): NO